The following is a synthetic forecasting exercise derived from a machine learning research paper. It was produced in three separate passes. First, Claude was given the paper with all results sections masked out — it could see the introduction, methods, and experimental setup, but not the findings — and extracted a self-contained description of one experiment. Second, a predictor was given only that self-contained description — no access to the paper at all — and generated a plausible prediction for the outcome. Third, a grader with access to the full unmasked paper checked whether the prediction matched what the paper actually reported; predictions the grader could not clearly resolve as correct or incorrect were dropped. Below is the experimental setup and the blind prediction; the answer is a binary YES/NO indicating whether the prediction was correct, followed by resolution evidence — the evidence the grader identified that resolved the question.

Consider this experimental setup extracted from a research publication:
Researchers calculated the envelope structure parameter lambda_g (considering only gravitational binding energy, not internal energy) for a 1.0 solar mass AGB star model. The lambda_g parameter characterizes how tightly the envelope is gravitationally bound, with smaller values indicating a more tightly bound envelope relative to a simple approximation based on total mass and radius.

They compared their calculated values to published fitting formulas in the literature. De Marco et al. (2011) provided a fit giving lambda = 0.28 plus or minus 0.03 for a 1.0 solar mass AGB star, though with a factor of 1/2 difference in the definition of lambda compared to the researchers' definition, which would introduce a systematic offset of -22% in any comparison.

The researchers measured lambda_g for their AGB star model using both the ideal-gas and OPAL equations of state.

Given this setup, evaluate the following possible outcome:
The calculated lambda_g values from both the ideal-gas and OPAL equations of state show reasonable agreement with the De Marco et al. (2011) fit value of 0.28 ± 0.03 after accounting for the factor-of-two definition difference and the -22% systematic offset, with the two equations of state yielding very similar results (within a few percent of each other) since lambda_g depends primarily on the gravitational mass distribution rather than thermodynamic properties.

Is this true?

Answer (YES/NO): YES